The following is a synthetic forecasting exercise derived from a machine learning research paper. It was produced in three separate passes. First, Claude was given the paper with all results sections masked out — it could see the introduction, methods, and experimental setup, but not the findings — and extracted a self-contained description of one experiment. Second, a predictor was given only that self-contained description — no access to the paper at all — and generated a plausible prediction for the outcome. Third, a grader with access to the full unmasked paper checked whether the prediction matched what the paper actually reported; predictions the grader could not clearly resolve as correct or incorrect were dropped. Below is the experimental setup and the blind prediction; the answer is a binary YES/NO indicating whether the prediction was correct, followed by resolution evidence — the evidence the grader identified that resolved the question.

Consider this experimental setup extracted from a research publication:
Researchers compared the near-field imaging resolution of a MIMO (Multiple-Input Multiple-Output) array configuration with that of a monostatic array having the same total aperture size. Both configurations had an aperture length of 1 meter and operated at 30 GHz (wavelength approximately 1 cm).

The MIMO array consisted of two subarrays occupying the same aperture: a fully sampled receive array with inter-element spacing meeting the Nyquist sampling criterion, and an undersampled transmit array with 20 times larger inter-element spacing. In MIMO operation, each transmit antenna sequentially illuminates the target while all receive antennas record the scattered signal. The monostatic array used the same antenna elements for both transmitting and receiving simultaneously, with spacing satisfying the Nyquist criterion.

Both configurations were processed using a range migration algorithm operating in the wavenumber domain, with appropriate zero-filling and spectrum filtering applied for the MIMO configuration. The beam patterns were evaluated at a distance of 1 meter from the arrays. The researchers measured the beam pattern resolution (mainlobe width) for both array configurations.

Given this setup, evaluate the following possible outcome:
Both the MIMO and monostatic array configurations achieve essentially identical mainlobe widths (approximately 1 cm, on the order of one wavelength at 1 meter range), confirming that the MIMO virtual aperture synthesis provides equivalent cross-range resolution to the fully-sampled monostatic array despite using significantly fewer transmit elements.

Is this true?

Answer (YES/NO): NO